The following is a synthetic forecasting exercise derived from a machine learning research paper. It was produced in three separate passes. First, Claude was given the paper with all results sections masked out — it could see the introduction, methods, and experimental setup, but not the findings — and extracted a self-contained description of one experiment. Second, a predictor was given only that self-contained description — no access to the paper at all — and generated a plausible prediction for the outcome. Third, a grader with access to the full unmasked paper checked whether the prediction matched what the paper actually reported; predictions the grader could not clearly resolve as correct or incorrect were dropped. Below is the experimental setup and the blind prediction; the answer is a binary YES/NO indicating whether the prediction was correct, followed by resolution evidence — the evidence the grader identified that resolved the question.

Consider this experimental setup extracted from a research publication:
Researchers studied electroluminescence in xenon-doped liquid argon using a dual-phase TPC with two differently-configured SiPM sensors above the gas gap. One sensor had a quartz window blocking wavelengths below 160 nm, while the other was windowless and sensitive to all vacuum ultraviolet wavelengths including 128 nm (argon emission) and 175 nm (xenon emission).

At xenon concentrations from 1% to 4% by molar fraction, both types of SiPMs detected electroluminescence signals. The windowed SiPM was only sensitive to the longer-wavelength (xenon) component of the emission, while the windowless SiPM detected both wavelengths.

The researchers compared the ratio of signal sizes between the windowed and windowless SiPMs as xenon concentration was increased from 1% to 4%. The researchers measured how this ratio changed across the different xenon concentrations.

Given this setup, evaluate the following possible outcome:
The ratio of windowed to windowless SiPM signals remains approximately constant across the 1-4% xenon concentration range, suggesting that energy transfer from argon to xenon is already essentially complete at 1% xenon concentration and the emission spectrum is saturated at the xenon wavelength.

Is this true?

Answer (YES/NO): NO